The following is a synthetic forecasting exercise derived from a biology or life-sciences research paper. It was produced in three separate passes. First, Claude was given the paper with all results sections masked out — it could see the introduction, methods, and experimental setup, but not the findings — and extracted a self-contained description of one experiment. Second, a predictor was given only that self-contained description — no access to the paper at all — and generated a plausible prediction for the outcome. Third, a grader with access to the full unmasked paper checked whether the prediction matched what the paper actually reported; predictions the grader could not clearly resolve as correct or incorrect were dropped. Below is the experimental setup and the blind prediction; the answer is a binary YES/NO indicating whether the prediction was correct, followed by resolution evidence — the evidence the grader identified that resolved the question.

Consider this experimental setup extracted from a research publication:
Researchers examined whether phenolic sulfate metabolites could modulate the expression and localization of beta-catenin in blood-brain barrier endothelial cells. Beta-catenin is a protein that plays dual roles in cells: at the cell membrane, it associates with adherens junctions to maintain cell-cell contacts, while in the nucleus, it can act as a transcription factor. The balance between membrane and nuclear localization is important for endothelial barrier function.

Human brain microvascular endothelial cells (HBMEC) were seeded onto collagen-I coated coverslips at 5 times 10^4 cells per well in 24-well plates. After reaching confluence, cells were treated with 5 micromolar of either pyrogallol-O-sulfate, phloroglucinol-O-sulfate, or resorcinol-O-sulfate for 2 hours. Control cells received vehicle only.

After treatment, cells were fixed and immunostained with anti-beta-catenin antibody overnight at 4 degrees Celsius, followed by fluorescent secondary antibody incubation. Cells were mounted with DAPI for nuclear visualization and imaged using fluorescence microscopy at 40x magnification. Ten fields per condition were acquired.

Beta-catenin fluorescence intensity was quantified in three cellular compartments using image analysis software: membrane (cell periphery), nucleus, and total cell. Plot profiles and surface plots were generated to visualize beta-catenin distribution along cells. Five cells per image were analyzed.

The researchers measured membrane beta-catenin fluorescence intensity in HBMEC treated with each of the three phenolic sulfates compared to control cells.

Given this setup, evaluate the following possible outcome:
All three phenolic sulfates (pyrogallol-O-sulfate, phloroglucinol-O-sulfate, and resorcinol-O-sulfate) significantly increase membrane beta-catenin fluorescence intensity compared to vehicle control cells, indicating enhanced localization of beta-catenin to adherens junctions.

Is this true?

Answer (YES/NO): NO